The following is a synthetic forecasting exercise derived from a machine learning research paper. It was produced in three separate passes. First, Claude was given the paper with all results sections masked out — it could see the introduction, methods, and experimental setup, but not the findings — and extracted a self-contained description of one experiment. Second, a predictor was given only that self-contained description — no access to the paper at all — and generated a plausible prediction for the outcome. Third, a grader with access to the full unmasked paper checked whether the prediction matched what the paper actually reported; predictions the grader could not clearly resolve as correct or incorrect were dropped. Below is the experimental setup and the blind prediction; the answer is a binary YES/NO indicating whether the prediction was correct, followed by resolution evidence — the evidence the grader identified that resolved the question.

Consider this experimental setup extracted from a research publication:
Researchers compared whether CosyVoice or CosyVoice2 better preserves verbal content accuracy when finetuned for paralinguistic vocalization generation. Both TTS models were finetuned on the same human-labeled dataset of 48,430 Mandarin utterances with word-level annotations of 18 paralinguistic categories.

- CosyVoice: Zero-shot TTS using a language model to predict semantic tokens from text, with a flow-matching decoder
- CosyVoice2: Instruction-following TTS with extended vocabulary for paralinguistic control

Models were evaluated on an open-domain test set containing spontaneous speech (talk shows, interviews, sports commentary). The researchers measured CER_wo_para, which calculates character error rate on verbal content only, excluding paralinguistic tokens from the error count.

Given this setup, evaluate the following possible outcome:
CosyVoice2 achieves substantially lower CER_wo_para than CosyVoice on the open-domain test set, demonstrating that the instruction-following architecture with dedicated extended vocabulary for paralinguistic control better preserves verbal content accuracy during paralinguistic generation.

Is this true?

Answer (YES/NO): NO